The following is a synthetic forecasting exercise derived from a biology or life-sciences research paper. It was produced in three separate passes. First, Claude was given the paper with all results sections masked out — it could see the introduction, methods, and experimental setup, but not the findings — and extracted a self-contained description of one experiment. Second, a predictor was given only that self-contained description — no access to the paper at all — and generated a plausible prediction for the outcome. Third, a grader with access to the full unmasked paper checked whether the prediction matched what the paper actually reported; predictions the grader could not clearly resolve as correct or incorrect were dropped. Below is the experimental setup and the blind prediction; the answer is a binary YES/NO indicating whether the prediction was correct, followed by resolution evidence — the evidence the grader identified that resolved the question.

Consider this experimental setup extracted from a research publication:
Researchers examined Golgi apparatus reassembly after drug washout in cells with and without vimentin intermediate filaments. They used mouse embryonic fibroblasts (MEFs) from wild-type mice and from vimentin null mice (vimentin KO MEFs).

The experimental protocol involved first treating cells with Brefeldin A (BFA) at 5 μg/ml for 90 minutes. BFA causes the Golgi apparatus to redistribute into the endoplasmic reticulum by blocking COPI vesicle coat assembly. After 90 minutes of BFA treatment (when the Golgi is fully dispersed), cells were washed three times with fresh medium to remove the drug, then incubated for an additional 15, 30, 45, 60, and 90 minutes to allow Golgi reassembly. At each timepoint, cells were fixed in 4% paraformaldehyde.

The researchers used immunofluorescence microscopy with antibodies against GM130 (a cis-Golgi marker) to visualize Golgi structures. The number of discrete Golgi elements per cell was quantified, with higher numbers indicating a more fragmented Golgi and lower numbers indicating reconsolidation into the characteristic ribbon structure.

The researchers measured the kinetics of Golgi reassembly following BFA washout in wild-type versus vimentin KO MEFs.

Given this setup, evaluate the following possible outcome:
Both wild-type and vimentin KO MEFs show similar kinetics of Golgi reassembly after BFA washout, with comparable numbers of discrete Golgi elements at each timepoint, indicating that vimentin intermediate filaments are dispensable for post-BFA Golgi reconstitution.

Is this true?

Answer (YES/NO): NO